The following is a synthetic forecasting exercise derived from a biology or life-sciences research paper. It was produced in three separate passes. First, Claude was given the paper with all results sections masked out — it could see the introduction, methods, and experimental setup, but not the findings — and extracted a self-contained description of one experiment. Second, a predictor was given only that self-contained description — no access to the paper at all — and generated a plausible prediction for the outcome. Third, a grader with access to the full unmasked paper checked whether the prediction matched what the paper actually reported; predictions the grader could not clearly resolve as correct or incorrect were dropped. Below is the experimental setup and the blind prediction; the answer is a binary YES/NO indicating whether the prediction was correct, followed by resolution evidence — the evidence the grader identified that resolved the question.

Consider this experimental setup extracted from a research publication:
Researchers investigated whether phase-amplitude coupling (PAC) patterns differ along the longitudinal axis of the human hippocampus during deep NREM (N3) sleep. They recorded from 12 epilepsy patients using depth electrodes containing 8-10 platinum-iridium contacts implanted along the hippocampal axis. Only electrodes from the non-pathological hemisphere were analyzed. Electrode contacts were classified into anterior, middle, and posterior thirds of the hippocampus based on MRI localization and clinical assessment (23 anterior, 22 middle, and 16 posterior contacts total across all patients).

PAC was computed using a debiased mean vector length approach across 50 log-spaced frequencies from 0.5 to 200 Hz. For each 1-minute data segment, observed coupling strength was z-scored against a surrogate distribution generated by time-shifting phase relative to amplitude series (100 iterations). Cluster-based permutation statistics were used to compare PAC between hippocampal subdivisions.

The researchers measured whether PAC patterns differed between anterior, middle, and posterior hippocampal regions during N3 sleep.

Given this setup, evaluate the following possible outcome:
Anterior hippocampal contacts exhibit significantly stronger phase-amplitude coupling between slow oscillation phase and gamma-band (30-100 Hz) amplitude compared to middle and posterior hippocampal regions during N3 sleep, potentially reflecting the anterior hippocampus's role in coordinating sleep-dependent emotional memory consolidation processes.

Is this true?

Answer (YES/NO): NO